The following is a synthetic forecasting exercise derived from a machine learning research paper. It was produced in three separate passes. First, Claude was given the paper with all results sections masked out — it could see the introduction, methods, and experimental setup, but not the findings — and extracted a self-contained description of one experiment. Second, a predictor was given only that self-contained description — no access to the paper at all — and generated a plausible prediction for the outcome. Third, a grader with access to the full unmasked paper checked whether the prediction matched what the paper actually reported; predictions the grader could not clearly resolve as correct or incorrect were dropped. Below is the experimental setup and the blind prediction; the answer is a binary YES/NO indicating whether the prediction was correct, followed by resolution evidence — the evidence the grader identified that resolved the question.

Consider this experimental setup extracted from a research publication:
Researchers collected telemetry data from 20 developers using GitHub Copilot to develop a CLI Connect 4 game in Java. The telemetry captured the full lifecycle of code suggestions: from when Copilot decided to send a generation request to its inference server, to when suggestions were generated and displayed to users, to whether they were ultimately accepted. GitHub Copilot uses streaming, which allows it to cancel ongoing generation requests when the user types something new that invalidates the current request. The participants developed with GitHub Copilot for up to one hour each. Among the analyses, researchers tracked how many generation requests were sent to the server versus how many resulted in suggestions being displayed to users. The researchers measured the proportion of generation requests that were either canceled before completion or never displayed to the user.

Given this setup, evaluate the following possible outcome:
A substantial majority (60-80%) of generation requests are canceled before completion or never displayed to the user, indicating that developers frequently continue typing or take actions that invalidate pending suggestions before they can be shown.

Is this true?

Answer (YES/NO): YES